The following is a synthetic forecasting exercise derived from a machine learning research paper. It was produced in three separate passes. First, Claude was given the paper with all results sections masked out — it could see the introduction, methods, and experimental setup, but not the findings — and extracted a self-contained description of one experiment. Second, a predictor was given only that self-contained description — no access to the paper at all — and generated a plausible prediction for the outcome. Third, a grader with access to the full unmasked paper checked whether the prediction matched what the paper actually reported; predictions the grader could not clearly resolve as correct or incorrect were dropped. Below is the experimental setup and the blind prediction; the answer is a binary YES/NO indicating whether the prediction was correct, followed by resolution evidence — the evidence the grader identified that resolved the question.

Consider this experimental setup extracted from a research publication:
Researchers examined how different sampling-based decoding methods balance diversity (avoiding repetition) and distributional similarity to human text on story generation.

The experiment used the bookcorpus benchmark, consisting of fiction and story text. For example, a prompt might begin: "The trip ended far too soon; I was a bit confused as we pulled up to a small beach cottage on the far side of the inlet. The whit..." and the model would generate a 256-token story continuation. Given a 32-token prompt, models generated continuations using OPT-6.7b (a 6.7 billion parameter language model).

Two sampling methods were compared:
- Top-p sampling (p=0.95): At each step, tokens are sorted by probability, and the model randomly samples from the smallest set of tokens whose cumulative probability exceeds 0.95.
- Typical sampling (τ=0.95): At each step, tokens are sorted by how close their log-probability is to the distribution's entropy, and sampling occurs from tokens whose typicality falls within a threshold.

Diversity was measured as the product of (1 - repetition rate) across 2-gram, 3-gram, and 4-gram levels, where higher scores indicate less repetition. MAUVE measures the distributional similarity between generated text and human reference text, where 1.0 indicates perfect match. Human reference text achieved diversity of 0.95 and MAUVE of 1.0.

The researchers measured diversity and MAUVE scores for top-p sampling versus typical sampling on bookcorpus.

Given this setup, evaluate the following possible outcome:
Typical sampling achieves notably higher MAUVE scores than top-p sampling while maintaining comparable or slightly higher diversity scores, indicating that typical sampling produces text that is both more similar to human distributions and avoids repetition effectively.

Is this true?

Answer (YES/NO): NO